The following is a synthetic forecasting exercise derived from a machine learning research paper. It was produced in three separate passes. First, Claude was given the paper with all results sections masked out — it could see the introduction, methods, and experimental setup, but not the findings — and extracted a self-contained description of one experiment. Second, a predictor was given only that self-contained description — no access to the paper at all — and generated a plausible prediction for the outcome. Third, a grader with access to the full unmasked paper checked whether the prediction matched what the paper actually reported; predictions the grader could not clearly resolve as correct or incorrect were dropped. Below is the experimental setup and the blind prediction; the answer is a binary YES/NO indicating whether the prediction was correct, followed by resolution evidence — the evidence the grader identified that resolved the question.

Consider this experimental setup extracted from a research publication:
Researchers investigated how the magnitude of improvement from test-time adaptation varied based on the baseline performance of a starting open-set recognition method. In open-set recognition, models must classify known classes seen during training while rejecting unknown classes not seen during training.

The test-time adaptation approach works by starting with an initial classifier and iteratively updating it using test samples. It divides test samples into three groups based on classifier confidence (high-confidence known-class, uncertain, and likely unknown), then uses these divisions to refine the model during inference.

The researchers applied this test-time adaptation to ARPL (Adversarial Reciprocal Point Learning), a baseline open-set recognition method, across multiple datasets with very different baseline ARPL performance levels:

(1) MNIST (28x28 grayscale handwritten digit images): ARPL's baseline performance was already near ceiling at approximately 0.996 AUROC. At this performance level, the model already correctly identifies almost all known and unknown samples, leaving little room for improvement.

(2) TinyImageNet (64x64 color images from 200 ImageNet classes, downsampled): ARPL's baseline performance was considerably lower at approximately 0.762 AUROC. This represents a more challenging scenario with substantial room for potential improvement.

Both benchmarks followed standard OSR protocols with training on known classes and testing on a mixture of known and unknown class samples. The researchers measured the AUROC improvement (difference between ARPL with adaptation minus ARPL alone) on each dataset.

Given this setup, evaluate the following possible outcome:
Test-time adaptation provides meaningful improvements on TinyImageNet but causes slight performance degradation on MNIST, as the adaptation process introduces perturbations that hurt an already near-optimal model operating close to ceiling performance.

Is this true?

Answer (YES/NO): NO